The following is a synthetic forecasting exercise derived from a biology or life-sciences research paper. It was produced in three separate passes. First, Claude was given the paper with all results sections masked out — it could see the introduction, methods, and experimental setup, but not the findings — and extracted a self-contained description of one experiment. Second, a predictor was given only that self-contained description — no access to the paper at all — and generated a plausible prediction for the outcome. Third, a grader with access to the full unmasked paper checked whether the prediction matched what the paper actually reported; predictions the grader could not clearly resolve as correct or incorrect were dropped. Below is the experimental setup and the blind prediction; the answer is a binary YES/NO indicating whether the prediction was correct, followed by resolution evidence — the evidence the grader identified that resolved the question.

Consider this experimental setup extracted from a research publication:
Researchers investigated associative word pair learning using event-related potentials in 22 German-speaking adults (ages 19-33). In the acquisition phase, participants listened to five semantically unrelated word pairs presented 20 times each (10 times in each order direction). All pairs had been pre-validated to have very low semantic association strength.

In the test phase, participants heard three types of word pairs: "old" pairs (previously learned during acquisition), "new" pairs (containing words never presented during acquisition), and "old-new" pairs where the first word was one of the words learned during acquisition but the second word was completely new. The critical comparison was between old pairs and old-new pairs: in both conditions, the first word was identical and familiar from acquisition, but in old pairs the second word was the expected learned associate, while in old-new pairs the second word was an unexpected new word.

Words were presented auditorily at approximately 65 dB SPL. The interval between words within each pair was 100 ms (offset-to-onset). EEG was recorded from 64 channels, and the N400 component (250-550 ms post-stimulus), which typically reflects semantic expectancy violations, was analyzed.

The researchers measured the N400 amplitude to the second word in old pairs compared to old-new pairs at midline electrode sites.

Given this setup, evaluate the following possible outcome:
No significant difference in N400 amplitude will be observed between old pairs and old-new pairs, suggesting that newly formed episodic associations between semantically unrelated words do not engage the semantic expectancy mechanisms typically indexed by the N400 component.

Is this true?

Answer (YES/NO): NO